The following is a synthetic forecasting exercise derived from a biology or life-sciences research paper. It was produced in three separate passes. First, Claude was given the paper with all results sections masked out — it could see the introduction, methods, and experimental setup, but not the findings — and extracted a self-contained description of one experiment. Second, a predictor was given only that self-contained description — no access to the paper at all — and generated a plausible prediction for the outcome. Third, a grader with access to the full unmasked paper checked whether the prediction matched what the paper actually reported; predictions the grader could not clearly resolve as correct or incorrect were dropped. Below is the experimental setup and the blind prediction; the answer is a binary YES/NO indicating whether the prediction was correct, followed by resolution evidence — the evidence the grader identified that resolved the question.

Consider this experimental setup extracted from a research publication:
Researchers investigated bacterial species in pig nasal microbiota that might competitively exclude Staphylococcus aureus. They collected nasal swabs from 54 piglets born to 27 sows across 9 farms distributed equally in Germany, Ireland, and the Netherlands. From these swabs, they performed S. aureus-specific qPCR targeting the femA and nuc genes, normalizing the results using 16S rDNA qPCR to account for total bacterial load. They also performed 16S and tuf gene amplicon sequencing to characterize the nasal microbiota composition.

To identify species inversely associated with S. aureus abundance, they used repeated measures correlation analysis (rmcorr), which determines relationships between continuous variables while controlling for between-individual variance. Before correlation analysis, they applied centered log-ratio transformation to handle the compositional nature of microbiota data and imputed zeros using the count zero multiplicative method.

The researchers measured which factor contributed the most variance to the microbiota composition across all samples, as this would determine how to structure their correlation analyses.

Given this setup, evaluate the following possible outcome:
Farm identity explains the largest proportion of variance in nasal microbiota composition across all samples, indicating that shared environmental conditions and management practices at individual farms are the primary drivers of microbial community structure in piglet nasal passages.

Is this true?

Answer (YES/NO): NO